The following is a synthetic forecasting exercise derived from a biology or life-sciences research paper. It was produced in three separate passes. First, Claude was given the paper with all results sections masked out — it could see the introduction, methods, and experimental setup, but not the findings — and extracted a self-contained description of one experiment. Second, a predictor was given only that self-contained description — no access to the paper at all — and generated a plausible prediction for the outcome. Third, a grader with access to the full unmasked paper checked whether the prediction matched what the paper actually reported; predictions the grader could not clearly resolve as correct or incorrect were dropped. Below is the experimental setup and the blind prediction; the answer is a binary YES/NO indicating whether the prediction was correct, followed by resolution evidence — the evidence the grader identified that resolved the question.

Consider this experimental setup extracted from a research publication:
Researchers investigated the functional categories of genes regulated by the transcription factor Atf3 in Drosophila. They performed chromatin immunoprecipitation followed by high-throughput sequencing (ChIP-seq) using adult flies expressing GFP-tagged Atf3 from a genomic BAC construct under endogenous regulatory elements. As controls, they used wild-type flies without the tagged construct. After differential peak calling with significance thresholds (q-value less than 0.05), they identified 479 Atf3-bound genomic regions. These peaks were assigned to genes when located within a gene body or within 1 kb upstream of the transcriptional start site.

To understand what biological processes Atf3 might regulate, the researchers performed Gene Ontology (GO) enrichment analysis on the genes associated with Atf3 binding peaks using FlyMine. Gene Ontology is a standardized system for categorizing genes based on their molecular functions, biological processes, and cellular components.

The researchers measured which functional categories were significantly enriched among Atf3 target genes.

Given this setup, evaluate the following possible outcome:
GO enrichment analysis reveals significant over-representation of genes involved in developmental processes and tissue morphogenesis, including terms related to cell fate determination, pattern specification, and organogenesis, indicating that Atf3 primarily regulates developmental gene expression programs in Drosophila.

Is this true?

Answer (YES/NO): NO